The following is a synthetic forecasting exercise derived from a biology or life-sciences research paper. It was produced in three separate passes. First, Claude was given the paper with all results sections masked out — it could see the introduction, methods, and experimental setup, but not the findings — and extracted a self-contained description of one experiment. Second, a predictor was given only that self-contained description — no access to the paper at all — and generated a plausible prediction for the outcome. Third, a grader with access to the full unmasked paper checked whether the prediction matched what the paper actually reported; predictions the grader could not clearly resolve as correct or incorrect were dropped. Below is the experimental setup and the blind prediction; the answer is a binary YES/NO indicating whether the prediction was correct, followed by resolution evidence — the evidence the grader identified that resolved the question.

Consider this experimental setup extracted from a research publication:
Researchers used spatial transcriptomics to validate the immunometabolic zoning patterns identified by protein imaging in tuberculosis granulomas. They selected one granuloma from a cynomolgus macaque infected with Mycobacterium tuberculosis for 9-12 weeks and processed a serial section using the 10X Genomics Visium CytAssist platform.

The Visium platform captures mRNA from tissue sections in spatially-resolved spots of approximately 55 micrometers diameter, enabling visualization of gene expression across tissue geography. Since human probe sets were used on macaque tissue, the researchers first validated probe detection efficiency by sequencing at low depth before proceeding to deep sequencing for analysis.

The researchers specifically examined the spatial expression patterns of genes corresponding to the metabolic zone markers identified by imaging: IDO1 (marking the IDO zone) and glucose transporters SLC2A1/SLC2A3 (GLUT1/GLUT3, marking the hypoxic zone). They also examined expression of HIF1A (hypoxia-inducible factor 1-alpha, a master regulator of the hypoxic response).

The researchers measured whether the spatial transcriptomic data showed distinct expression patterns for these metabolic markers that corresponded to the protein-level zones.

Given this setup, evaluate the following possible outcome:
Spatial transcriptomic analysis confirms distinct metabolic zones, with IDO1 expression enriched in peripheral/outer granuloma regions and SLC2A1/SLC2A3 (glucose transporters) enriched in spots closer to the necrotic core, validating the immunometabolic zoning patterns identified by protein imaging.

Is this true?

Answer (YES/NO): YES